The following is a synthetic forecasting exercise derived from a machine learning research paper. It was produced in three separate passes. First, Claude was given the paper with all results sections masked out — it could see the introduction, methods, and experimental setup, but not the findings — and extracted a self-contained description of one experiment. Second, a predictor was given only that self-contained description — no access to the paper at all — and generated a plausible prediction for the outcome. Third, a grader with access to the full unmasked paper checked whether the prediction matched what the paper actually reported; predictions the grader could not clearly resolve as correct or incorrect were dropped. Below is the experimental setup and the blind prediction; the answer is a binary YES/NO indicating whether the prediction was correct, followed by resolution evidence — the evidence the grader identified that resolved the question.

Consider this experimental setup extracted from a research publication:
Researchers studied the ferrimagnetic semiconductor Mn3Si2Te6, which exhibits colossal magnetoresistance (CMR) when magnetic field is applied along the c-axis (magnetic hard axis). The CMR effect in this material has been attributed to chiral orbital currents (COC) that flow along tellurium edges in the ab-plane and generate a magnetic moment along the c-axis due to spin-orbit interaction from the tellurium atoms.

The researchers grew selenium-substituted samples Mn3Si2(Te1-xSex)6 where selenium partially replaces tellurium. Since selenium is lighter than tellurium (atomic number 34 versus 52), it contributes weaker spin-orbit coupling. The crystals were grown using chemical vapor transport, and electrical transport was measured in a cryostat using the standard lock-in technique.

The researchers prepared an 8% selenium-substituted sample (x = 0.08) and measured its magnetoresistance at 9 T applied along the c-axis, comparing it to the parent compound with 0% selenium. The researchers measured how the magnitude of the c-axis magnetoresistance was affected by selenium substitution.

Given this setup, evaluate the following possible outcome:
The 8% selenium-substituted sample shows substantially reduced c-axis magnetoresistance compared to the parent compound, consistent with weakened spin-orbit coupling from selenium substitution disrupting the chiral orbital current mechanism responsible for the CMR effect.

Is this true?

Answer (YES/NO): NO